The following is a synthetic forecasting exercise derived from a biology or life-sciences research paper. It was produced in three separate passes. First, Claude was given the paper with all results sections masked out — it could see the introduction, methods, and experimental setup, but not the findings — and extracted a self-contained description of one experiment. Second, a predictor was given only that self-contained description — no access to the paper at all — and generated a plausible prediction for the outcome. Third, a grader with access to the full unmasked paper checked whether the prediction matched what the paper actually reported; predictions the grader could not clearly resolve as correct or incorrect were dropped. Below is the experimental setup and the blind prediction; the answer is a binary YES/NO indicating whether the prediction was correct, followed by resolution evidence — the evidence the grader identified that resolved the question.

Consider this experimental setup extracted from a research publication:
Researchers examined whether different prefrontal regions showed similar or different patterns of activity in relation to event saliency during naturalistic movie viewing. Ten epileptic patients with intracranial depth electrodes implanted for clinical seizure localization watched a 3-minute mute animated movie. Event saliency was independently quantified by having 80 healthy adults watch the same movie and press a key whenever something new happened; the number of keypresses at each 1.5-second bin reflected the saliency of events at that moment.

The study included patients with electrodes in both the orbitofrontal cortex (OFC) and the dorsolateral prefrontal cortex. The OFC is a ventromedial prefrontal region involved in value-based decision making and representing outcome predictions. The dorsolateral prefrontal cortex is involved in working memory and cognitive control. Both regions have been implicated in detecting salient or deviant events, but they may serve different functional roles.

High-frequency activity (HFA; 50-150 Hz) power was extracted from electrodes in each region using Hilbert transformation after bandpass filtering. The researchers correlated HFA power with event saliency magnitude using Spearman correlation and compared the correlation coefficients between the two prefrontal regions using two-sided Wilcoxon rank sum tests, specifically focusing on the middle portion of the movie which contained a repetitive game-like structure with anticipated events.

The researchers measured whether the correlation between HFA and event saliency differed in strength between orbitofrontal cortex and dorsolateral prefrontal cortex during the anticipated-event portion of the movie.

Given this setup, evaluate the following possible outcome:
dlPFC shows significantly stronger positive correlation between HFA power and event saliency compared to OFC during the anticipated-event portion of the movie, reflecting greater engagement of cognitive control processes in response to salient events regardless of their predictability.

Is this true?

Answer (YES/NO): NO